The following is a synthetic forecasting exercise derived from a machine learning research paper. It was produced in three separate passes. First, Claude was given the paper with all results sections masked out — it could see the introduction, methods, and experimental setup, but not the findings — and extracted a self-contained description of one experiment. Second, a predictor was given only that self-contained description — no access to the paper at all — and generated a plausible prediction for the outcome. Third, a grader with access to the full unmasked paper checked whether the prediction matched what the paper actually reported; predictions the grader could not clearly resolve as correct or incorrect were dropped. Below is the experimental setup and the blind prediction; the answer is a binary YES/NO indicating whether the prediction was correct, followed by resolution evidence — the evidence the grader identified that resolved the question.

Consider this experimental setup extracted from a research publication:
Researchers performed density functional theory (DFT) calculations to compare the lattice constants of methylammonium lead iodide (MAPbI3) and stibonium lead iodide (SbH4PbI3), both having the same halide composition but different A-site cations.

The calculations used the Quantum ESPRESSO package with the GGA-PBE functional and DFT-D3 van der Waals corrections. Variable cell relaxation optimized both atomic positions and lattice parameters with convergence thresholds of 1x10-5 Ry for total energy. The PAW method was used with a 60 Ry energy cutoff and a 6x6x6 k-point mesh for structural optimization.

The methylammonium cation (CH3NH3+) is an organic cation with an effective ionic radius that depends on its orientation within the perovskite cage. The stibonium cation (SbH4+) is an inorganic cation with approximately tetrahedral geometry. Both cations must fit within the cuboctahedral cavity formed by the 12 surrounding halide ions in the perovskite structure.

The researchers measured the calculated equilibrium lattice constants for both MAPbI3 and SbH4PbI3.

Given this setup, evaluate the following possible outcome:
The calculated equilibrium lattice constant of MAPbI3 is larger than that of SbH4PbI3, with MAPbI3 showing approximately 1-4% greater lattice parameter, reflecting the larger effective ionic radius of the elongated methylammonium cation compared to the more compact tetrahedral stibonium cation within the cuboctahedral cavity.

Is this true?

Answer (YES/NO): NO